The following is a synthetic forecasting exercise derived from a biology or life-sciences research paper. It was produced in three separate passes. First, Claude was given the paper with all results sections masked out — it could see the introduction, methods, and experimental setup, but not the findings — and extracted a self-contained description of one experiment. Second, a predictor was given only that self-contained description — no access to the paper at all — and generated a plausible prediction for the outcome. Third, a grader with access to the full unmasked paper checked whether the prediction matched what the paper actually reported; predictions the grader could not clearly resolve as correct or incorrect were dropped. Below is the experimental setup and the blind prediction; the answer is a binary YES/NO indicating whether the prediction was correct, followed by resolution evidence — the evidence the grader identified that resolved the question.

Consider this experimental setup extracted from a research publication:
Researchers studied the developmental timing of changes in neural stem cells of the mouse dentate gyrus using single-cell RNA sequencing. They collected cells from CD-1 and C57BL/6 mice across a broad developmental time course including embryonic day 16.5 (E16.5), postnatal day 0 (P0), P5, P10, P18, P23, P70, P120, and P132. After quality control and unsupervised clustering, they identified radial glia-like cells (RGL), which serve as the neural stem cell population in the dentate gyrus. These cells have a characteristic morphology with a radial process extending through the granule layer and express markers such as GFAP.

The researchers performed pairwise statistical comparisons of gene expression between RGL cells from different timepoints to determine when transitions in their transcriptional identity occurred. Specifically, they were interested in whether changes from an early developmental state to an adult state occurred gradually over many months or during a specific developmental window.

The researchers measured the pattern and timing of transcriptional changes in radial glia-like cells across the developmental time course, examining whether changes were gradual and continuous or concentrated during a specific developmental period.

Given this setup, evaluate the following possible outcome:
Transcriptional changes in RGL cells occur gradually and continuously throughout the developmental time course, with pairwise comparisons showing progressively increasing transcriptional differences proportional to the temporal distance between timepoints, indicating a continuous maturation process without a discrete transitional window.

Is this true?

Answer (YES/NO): NO